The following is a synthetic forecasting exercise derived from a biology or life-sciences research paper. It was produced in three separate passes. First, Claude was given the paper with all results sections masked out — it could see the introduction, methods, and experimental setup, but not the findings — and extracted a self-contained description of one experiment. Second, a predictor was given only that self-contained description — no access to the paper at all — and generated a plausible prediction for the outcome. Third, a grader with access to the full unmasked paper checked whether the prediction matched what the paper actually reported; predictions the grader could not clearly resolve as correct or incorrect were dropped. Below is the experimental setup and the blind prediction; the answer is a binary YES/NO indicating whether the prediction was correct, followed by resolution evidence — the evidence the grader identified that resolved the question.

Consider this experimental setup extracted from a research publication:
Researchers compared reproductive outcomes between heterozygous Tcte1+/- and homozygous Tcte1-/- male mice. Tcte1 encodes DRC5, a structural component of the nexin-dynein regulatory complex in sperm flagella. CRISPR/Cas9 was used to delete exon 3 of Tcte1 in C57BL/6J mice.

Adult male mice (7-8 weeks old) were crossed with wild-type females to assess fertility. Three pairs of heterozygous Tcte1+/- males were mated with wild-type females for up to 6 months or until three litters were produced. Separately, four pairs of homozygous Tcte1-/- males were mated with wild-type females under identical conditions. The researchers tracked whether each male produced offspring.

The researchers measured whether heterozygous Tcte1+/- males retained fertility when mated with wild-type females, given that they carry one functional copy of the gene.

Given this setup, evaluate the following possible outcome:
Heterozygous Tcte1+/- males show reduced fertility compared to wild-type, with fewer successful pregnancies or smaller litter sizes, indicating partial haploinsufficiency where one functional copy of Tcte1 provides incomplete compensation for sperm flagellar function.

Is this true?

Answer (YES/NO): NO